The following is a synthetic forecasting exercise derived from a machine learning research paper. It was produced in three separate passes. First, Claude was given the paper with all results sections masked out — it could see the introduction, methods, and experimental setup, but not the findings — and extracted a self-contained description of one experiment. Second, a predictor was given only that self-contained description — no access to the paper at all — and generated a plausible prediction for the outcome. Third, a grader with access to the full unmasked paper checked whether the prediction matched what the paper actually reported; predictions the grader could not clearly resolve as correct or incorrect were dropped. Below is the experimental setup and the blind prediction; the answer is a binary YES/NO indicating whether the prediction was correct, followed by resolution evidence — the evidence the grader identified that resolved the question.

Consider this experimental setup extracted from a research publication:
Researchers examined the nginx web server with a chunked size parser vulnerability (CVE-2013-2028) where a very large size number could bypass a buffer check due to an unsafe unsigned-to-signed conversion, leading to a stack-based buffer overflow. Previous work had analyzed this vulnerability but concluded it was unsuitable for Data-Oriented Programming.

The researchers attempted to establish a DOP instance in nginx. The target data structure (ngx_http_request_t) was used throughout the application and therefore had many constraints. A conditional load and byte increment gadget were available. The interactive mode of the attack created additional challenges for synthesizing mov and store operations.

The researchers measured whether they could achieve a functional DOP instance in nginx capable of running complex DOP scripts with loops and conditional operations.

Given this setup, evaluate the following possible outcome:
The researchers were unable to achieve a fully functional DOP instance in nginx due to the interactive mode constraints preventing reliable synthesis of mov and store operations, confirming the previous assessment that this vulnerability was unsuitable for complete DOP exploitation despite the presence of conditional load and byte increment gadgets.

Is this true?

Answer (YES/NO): NO